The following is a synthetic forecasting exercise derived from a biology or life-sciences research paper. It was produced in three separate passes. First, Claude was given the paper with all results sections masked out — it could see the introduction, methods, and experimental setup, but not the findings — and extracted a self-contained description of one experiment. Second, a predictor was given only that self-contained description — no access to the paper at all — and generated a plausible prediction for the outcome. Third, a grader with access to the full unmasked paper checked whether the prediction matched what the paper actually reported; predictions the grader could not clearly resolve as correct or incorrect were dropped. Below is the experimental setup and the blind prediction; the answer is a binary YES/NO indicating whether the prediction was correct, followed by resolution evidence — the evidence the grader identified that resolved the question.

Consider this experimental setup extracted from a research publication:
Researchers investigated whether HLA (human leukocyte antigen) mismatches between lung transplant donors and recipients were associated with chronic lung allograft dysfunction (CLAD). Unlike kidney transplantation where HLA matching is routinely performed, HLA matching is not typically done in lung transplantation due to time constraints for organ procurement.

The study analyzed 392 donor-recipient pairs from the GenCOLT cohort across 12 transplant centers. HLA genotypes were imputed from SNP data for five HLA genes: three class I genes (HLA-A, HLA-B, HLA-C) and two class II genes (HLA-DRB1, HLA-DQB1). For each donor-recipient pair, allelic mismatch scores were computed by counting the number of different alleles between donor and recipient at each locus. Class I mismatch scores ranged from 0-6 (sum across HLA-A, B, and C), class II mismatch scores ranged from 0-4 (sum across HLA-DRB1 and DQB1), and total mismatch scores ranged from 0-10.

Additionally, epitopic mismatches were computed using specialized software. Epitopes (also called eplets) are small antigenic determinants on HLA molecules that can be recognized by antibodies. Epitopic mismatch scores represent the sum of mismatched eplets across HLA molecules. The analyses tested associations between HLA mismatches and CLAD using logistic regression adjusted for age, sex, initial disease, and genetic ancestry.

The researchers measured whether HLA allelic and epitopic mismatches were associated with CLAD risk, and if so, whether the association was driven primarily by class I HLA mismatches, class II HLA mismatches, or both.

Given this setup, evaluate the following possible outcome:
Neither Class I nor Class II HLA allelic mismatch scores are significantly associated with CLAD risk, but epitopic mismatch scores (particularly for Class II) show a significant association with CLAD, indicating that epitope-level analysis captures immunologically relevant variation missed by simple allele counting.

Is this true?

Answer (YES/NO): NO